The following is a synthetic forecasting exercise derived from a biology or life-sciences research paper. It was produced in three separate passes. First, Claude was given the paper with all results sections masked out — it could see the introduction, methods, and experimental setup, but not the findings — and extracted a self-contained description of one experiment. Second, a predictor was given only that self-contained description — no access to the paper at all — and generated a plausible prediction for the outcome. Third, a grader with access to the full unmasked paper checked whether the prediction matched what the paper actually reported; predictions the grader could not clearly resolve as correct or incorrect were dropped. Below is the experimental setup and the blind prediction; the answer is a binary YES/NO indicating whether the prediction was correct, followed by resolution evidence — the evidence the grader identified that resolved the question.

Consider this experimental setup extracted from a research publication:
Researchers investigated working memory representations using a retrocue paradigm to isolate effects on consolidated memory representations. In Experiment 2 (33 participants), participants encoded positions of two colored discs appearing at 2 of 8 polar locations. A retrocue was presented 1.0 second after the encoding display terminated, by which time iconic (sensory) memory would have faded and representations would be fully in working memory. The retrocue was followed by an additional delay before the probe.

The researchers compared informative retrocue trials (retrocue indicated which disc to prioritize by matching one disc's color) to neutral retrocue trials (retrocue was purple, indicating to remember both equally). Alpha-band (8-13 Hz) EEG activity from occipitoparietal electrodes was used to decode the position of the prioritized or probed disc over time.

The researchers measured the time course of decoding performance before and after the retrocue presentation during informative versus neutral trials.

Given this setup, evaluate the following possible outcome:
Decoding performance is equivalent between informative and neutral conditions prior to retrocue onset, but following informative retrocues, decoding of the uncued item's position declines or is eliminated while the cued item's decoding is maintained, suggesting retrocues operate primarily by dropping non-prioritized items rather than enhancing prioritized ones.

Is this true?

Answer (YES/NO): NO